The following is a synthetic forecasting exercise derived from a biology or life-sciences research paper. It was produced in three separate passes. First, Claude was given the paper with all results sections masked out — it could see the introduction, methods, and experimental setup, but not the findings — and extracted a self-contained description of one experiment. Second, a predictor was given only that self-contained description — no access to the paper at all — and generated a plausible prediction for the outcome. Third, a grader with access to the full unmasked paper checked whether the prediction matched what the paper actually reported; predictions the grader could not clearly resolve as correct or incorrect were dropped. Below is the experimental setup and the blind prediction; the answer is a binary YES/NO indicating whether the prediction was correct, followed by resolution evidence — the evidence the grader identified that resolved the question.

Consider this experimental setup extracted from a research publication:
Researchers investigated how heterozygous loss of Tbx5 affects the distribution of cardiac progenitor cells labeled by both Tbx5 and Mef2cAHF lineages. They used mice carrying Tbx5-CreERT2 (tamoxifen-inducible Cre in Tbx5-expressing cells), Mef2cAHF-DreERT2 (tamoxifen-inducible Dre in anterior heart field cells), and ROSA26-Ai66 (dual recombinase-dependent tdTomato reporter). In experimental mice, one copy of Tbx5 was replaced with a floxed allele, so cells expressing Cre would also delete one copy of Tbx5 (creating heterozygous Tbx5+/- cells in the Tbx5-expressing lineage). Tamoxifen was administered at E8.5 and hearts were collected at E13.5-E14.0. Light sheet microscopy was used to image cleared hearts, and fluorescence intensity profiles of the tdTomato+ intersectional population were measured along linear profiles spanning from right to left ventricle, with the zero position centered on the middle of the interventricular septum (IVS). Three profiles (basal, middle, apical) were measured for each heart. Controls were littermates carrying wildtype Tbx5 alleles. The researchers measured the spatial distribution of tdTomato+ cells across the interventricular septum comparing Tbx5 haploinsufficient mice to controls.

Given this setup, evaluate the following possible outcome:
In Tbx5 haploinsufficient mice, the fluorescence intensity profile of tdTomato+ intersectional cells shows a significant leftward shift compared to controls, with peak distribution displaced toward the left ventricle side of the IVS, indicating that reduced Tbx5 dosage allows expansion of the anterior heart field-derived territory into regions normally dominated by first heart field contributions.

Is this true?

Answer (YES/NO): NO